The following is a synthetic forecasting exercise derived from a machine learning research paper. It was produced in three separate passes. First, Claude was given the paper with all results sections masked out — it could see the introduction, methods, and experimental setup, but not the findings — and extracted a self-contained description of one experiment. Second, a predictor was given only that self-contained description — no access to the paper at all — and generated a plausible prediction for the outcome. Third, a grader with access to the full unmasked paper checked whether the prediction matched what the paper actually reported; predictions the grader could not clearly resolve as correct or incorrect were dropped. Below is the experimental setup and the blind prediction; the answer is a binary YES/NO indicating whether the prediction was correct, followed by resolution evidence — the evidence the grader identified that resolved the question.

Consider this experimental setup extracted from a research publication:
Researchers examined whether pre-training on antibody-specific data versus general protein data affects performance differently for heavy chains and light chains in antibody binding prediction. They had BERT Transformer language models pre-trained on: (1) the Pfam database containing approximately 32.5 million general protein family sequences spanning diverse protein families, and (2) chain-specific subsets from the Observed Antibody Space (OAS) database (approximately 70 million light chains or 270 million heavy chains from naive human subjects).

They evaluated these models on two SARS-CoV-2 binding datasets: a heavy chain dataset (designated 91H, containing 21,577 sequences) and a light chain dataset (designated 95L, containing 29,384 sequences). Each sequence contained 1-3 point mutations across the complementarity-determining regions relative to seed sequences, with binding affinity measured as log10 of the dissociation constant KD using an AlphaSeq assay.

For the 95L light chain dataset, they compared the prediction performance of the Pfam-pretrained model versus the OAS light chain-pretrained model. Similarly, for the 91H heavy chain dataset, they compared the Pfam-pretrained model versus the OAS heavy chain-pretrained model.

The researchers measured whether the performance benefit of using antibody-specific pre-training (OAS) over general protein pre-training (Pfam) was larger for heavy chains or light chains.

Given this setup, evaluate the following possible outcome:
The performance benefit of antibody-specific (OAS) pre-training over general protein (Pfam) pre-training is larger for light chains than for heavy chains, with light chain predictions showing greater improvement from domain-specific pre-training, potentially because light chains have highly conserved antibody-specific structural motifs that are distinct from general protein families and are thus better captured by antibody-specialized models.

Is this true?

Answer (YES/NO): NO